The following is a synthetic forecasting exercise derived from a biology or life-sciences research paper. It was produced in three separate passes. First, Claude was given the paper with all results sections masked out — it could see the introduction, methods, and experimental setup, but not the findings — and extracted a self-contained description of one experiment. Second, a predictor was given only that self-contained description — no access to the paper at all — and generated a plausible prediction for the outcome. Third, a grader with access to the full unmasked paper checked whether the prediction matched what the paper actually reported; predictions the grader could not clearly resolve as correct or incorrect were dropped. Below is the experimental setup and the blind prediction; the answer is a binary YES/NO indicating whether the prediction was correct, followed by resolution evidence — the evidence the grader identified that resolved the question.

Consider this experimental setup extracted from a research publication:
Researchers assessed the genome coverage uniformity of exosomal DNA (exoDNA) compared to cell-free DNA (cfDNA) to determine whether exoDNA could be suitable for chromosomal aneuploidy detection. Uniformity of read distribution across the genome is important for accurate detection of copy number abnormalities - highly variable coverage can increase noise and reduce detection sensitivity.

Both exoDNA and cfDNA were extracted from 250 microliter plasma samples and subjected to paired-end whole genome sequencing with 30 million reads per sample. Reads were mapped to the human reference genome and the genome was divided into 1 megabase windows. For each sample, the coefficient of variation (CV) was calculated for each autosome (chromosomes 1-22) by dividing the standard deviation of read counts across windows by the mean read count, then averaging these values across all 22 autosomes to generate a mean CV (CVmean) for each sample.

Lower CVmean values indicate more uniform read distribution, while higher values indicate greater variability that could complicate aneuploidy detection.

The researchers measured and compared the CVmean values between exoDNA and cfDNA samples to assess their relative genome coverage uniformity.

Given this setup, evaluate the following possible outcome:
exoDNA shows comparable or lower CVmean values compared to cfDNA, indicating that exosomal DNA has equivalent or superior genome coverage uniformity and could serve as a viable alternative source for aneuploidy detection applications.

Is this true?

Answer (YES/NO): YES